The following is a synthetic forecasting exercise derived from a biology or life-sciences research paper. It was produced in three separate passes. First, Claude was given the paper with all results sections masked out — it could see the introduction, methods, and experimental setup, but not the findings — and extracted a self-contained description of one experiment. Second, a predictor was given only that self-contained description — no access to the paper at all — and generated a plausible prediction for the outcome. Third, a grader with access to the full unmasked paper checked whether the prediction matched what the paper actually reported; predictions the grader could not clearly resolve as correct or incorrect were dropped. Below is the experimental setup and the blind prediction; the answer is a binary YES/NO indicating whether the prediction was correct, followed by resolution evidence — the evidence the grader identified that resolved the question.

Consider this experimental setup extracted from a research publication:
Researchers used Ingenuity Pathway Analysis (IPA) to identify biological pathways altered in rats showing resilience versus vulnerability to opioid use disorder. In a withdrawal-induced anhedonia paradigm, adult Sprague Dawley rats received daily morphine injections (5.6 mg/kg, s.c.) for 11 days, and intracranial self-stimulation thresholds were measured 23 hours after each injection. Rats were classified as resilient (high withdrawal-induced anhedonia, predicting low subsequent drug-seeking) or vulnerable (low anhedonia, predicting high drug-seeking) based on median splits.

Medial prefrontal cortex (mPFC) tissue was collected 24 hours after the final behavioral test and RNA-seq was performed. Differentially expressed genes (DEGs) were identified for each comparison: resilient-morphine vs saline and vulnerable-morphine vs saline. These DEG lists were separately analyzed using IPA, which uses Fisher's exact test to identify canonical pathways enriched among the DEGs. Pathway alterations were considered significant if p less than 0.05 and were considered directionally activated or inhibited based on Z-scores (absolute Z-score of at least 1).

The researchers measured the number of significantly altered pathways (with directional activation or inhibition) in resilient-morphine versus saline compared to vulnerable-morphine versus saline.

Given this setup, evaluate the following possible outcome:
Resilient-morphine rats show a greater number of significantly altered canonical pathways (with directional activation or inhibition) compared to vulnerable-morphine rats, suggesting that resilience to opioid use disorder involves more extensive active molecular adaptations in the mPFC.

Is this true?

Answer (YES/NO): YES